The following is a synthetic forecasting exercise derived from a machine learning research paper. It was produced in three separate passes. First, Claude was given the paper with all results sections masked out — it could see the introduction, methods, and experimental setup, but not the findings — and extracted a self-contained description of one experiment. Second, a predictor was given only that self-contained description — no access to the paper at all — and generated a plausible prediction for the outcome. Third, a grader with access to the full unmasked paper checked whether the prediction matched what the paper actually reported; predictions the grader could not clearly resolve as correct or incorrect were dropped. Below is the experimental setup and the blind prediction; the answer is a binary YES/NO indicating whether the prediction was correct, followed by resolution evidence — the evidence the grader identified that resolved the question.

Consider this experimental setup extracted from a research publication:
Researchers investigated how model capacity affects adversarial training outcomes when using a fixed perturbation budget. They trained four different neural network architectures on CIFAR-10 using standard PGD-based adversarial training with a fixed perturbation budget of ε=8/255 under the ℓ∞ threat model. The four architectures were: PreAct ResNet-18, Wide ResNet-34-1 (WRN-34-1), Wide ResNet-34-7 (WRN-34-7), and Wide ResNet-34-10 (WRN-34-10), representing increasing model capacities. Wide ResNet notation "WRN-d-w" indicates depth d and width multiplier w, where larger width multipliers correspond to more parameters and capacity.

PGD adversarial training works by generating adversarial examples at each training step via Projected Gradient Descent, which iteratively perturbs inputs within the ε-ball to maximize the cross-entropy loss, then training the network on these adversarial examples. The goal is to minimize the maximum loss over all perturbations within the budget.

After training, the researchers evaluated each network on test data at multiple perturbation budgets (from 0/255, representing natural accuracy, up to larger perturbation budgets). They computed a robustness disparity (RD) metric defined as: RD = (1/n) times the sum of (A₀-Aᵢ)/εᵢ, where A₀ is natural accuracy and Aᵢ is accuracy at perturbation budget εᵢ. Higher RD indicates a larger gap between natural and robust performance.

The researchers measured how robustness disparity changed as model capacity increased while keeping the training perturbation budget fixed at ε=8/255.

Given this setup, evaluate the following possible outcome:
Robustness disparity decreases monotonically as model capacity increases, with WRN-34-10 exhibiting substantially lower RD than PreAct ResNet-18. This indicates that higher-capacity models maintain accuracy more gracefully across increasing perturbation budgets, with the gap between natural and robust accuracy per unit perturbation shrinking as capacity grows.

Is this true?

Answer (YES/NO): NO